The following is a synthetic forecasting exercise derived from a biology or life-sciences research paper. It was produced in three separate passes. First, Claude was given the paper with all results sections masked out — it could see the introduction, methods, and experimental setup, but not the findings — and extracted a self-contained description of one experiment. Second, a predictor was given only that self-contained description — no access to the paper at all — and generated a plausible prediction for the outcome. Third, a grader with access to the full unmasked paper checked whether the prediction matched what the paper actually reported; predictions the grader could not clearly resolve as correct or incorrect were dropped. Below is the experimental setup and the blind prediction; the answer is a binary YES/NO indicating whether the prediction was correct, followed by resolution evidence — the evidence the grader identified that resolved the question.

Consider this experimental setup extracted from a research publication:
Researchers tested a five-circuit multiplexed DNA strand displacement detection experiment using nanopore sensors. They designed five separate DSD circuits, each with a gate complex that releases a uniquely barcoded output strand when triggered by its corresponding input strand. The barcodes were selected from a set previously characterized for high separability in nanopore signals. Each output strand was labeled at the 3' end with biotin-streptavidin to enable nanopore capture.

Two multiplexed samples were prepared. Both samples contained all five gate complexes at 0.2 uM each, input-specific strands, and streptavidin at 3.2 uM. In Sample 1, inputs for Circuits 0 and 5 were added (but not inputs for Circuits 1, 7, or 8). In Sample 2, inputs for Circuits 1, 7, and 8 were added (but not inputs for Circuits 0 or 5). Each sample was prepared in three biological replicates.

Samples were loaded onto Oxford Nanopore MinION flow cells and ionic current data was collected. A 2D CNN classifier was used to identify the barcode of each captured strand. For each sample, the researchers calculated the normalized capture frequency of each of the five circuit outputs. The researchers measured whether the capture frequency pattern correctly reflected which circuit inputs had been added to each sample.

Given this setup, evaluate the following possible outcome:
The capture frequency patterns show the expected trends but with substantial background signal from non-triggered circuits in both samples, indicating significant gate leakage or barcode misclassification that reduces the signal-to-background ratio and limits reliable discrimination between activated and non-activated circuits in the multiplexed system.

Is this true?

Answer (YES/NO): NO